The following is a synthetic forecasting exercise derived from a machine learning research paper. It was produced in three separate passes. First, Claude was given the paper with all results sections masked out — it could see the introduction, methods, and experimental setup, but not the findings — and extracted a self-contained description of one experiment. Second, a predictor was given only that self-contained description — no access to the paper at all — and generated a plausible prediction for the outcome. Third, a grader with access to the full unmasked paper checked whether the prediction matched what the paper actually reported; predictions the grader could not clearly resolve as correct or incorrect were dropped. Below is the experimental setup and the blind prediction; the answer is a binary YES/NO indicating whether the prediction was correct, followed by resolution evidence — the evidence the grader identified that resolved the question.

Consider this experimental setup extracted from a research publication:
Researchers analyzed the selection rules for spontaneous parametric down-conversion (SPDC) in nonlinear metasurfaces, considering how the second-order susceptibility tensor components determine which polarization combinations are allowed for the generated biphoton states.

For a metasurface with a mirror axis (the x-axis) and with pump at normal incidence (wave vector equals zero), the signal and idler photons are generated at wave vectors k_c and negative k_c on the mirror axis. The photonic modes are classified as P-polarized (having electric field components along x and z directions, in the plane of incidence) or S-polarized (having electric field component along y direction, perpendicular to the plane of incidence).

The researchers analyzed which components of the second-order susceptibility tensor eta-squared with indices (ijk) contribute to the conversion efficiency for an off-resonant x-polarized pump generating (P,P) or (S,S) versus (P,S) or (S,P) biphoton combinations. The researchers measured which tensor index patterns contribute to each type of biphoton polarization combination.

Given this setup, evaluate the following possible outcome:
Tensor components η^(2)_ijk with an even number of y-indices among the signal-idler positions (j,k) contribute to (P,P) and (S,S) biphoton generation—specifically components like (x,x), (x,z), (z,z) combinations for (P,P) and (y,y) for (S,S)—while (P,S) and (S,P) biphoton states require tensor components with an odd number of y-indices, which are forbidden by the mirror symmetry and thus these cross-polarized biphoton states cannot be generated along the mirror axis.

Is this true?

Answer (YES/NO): NO